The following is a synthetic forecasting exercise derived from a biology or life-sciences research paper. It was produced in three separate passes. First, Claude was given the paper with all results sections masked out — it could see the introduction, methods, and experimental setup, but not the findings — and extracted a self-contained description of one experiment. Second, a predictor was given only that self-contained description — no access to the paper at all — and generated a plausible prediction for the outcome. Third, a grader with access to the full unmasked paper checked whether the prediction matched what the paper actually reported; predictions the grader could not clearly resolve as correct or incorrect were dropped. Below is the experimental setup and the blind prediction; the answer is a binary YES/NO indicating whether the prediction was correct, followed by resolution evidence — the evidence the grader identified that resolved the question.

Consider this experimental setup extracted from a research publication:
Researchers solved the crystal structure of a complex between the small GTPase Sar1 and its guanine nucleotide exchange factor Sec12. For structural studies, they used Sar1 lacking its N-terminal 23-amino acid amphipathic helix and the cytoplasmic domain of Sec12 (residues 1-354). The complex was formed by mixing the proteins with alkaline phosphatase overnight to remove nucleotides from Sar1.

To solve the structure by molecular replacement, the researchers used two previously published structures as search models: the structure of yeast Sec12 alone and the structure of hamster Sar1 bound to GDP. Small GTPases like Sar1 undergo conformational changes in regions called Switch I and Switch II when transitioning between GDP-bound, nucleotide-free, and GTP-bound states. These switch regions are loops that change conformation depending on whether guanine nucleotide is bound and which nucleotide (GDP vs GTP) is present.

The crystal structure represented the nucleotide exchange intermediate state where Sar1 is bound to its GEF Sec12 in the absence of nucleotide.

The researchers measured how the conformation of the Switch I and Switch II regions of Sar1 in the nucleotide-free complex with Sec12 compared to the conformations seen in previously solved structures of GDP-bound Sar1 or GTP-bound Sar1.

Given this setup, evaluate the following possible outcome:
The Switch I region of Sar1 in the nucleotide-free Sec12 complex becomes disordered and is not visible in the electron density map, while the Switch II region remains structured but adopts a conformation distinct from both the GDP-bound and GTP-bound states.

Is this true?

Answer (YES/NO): YES